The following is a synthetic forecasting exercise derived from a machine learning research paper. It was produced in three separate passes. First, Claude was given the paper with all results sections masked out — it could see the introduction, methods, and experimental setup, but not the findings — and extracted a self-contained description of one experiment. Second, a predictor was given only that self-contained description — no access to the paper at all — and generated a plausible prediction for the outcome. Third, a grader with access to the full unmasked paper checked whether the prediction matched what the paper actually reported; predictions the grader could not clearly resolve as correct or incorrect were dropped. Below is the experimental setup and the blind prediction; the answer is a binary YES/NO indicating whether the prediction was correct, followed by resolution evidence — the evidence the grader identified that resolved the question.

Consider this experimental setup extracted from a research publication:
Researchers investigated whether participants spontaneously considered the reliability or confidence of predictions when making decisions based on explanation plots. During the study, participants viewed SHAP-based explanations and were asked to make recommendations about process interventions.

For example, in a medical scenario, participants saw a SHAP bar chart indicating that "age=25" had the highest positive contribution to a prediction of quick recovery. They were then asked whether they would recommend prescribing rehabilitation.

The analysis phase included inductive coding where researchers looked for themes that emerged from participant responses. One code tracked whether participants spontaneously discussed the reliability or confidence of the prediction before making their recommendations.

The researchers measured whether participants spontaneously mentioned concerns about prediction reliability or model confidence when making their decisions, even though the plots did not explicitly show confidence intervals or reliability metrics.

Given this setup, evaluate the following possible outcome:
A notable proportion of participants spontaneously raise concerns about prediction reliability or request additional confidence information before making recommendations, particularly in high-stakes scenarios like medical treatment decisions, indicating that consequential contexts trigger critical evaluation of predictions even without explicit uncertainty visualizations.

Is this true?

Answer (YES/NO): YES